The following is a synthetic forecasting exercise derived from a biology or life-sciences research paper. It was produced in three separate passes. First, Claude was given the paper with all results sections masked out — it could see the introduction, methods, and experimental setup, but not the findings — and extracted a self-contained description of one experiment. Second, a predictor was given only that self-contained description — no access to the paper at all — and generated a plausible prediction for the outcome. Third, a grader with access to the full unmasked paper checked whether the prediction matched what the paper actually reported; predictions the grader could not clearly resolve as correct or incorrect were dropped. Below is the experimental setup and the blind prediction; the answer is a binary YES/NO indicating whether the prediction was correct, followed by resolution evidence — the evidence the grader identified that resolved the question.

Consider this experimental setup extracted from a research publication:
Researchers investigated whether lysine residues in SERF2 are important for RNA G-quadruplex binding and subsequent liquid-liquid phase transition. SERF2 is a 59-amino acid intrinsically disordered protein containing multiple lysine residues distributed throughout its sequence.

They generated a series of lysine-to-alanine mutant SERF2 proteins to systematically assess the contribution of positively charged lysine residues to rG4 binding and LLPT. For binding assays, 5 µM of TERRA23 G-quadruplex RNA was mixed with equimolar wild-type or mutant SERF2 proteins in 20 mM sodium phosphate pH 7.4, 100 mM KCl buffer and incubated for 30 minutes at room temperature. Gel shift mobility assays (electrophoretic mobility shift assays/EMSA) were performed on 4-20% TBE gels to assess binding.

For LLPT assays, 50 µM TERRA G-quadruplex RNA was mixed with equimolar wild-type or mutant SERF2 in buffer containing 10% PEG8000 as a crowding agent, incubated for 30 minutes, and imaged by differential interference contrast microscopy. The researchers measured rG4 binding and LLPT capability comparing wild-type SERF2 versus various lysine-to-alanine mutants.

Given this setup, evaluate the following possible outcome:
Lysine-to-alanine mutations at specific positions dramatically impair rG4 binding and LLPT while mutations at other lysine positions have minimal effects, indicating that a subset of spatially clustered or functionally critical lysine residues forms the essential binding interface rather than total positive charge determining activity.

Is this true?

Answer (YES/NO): NO